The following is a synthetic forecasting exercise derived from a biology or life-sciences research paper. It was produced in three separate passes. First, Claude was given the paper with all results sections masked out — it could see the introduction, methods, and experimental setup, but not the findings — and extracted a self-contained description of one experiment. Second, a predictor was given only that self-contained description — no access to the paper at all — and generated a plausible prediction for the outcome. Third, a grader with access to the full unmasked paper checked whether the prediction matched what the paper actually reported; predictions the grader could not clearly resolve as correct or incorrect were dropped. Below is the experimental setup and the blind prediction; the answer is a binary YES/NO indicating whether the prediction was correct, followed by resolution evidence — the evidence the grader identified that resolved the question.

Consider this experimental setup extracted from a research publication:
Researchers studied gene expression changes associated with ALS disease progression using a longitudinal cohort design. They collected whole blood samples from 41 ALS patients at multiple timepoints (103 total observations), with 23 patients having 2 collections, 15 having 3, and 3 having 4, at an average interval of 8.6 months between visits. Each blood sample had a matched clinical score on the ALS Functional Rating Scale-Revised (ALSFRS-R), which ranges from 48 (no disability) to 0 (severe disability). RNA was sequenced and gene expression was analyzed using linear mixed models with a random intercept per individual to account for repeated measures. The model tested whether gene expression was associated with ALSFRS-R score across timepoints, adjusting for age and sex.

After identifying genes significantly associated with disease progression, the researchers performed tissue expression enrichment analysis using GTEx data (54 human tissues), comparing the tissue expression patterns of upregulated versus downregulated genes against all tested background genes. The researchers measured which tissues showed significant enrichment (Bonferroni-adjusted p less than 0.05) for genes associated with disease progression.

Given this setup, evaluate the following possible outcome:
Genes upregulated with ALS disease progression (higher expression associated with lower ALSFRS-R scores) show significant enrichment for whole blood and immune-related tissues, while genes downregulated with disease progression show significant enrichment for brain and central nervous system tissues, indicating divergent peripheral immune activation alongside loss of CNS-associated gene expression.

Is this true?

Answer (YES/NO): NO